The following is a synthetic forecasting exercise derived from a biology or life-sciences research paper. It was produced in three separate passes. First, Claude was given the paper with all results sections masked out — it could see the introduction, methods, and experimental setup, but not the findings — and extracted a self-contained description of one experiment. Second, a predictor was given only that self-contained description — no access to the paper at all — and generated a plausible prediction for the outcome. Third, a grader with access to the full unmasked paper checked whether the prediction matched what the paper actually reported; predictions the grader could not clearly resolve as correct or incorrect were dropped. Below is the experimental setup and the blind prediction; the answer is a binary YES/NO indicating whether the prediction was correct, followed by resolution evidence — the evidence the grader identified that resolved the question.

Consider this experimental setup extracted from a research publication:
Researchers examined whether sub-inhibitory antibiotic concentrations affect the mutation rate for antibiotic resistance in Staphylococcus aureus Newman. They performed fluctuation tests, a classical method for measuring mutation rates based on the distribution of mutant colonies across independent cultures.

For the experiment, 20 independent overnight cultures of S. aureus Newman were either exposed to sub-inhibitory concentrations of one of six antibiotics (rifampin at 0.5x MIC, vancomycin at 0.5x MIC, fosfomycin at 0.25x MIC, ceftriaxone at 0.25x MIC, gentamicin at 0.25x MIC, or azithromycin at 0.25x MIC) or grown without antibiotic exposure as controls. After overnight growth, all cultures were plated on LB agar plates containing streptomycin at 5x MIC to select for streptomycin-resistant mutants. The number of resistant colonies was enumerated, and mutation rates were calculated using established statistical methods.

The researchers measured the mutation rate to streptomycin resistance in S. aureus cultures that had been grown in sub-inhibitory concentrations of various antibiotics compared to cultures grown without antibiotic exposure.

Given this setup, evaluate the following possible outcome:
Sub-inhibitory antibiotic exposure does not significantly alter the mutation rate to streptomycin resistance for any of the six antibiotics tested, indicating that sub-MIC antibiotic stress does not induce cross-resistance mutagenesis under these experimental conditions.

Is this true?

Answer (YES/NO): NO